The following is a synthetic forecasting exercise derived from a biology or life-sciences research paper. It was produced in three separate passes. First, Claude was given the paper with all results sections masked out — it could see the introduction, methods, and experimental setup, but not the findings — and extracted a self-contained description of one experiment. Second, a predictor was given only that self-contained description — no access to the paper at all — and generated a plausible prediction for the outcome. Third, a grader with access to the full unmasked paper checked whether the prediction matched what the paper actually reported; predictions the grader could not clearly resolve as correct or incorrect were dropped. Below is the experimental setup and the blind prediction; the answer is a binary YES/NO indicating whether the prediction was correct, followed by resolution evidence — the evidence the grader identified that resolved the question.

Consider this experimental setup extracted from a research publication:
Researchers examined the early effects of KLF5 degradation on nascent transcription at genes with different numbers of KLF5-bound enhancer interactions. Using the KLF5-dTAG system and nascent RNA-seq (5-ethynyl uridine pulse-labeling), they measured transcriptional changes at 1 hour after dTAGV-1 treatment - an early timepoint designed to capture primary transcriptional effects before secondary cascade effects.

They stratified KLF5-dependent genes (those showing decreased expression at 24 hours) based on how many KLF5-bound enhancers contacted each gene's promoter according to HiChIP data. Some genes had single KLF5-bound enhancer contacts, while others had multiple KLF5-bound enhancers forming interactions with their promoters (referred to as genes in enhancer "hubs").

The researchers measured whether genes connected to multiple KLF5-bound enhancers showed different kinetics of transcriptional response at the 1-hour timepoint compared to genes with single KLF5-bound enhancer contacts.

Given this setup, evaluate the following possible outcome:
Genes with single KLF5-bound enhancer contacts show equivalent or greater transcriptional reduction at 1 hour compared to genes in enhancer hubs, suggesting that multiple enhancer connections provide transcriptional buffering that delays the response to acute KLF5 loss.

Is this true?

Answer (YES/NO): NO